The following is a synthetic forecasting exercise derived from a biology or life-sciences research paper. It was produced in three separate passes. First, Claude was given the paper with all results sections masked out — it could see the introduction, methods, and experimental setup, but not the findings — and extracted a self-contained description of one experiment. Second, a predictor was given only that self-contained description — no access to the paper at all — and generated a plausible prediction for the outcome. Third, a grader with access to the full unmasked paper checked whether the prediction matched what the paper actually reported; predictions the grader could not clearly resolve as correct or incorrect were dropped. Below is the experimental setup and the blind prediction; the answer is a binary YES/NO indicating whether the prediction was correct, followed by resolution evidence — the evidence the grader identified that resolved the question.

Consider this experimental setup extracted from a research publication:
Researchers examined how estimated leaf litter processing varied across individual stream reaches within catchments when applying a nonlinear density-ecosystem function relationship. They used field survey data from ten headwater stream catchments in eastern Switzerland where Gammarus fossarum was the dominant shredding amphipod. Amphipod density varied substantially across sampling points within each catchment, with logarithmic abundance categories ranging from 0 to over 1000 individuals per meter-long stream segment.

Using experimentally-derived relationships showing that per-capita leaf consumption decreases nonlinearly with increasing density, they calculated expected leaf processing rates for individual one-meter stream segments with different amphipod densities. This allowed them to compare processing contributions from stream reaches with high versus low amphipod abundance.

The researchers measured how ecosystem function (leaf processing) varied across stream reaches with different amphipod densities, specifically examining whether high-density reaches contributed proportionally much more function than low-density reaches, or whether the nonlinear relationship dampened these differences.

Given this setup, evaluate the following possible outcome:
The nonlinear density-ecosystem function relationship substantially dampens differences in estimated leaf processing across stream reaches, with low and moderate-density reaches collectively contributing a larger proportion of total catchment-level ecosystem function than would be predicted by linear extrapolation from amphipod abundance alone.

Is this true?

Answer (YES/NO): YES